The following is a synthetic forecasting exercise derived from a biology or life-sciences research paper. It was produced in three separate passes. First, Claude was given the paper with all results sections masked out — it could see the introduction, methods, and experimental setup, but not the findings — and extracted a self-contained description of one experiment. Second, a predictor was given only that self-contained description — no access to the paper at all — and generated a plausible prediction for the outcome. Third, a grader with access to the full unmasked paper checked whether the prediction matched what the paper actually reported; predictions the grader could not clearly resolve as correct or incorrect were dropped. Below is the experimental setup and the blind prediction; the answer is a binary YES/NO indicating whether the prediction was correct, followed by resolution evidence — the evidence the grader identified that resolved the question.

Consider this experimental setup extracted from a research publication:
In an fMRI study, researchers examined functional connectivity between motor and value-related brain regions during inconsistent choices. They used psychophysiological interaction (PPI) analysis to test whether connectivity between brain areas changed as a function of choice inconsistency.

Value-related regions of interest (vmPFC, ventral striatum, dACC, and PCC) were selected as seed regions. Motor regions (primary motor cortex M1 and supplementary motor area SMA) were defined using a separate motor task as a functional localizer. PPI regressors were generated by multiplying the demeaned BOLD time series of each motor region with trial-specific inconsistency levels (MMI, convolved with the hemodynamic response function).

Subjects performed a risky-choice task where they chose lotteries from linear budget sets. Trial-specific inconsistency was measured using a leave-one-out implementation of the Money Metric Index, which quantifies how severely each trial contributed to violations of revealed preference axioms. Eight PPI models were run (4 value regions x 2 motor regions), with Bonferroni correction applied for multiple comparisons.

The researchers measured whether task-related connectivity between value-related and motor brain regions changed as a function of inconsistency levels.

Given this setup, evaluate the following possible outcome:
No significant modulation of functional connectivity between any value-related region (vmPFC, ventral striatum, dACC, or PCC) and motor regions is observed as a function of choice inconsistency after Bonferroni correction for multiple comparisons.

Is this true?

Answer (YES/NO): NO